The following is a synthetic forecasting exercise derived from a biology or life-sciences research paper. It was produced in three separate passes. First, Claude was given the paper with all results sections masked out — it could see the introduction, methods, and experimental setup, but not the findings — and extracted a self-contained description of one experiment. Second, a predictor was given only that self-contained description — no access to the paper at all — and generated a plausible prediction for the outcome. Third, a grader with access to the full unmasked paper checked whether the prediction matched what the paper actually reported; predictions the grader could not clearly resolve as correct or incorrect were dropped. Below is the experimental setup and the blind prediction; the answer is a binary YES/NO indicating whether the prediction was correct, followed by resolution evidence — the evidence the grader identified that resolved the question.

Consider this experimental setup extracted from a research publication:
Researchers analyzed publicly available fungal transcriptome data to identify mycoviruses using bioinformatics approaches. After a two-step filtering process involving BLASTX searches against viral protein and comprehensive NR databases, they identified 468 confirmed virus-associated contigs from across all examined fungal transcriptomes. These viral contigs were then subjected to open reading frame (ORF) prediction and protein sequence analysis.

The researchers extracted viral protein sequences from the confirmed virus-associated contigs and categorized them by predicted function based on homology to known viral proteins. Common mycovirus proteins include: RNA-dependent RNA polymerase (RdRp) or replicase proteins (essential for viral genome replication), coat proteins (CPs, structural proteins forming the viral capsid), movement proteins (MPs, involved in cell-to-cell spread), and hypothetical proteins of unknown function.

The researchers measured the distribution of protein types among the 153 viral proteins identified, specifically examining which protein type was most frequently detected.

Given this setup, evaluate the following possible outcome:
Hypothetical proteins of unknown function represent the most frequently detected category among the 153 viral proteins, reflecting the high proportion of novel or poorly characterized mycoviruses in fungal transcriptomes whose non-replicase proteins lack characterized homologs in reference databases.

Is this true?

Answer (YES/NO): NO